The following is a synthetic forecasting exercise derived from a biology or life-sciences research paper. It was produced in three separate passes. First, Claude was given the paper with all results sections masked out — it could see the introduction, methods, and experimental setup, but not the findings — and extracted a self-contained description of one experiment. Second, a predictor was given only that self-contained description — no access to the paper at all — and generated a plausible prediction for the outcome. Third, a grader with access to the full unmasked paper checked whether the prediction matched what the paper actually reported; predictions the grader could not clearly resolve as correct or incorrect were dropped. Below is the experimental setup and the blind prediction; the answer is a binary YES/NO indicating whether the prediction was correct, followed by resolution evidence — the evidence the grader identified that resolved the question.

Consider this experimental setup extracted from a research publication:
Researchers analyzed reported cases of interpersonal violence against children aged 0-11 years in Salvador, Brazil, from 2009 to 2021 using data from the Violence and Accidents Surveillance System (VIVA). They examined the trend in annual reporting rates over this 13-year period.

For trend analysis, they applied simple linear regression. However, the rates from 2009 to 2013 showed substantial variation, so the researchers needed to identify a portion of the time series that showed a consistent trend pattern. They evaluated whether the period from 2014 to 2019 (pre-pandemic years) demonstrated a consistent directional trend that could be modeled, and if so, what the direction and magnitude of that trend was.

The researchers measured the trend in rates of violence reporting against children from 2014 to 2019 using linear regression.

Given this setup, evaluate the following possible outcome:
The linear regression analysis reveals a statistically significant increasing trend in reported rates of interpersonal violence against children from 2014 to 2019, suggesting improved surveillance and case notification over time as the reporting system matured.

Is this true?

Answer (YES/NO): NO